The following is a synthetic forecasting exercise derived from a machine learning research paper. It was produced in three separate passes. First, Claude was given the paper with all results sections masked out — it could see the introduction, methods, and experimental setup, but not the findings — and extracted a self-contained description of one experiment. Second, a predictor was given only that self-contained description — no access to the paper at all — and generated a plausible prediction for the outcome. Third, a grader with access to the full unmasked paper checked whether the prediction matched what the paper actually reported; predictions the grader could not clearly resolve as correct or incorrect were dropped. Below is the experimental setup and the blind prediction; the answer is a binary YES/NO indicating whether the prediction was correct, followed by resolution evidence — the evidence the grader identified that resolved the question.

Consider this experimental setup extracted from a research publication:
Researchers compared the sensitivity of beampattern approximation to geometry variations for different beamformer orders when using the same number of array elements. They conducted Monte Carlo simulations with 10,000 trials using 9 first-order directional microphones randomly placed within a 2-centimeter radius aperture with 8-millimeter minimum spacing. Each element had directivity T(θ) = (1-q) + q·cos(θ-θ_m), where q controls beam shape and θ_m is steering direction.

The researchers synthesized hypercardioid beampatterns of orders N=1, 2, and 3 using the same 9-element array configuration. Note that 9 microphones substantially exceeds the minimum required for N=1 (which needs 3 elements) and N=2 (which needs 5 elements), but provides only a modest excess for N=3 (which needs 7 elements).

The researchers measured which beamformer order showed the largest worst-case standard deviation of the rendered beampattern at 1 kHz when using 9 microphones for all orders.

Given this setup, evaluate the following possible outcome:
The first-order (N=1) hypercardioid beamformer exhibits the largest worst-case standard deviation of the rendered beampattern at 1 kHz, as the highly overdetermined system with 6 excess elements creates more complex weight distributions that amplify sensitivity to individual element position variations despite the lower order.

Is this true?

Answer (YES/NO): YES